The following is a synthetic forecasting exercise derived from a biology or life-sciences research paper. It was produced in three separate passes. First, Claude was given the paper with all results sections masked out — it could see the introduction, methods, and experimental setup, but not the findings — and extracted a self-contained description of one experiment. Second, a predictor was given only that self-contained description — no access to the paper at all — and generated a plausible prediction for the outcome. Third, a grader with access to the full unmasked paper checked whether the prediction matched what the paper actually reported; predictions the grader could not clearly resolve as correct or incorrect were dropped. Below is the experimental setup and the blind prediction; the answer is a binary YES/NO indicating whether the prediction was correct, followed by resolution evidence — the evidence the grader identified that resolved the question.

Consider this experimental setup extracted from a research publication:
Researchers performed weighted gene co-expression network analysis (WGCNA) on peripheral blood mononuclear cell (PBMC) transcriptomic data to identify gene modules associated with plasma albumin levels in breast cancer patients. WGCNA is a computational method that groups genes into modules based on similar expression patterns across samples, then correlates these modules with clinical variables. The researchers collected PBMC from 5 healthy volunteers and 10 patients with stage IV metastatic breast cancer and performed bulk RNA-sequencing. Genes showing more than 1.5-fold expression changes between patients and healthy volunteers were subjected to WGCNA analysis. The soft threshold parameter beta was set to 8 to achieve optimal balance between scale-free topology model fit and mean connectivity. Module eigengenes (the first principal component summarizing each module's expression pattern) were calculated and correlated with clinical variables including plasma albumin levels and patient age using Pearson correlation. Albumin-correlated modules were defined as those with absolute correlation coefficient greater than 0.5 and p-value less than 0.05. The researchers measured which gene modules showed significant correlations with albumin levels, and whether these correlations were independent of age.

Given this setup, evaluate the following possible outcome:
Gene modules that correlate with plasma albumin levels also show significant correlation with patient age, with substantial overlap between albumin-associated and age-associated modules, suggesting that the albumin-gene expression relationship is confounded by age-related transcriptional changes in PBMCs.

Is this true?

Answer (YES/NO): NO